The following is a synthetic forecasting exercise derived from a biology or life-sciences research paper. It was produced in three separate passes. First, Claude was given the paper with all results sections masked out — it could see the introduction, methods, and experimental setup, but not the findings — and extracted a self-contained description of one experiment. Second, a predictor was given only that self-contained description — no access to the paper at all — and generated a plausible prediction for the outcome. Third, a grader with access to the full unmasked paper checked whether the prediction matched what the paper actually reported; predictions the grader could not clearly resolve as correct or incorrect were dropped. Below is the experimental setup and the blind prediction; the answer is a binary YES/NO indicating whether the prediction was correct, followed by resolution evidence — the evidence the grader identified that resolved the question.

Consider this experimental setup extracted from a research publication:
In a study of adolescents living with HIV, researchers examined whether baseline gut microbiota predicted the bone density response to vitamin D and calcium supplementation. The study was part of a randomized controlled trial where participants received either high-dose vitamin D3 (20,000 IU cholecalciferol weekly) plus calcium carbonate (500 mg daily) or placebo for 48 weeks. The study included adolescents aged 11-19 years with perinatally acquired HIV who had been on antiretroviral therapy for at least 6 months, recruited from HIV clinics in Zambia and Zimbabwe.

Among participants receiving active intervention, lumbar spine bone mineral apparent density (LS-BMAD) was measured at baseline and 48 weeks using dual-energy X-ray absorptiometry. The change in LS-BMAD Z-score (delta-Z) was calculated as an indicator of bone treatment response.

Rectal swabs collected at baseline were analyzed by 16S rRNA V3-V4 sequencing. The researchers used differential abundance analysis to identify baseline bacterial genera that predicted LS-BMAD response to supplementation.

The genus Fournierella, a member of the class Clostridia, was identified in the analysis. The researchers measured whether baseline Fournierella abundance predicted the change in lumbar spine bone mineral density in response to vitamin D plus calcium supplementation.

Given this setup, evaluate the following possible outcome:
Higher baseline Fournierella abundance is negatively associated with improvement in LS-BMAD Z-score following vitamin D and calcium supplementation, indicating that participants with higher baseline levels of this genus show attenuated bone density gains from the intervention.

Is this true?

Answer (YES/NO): YES